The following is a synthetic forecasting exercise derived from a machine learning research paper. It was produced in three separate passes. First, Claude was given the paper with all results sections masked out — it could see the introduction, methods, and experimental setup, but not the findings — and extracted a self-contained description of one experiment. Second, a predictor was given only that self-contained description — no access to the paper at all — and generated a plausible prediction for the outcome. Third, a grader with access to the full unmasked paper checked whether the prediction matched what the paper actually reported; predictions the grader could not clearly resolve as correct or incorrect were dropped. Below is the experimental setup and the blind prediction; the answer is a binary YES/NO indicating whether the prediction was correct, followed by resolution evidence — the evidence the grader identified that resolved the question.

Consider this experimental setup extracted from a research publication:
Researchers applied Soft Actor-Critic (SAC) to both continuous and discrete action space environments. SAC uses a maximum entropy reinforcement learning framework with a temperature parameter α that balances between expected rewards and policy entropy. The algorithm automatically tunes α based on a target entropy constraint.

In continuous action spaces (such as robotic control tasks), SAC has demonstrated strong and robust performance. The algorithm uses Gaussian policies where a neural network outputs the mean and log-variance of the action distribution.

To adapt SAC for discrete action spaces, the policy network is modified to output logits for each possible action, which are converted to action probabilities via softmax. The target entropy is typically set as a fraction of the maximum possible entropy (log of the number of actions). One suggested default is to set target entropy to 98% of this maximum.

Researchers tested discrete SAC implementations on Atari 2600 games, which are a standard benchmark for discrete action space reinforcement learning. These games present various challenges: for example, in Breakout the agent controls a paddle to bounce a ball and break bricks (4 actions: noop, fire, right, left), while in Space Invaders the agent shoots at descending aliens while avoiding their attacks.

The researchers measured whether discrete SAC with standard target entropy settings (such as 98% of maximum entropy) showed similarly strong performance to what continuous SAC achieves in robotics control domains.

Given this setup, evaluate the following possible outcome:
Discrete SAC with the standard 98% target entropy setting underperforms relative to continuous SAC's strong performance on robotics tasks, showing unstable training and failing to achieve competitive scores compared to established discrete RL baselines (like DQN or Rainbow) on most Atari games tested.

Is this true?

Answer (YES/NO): NO